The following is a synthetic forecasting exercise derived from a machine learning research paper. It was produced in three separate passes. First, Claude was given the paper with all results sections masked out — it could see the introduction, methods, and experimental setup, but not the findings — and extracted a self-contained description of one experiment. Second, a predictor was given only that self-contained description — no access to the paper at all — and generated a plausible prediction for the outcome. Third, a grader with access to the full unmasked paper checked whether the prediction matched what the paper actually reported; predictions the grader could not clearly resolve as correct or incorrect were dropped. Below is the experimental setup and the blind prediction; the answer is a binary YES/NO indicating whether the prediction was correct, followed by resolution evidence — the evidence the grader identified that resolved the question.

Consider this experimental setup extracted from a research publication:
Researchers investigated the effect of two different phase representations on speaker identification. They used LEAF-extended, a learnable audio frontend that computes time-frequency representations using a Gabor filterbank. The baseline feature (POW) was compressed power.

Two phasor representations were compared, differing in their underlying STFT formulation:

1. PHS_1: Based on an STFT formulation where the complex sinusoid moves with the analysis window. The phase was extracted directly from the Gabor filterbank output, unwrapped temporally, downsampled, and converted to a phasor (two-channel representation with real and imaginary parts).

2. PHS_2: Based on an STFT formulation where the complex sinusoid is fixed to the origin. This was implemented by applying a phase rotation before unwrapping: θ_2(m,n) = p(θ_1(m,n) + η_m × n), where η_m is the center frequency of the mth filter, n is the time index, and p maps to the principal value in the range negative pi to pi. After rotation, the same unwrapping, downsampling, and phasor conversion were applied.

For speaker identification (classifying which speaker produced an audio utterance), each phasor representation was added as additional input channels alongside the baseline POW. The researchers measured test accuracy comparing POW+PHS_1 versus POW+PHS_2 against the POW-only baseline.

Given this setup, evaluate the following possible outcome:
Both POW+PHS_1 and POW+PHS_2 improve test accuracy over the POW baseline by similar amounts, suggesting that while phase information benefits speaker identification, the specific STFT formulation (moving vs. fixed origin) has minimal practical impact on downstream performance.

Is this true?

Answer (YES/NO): NO